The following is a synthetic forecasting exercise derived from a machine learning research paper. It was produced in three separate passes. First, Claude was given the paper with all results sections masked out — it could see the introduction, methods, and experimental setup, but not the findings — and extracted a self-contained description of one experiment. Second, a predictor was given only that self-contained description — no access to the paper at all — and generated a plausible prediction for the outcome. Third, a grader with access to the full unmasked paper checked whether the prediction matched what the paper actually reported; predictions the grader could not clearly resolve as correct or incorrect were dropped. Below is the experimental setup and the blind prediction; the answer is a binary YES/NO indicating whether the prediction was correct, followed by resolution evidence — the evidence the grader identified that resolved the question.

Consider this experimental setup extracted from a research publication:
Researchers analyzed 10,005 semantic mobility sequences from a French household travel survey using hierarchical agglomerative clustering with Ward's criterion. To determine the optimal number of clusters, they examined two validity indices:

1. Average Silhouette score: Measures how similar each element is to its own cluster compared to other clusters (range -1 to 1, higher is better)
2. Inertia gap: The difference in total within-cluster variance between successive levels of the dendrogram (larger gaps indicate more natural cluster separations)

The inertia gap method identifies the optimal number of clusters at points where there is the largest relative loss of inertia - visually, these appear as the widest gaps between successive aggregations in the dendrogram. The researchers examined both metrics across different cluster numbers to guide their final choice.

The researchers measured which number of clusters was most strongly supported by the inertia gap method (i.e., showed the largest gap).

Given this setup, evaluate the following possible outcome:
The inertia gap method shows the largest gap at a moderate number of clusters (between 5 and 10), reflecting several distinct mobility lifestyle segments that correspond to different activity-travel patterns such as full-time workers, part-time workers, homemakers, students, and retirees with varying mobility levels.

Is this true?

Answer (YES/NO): YES